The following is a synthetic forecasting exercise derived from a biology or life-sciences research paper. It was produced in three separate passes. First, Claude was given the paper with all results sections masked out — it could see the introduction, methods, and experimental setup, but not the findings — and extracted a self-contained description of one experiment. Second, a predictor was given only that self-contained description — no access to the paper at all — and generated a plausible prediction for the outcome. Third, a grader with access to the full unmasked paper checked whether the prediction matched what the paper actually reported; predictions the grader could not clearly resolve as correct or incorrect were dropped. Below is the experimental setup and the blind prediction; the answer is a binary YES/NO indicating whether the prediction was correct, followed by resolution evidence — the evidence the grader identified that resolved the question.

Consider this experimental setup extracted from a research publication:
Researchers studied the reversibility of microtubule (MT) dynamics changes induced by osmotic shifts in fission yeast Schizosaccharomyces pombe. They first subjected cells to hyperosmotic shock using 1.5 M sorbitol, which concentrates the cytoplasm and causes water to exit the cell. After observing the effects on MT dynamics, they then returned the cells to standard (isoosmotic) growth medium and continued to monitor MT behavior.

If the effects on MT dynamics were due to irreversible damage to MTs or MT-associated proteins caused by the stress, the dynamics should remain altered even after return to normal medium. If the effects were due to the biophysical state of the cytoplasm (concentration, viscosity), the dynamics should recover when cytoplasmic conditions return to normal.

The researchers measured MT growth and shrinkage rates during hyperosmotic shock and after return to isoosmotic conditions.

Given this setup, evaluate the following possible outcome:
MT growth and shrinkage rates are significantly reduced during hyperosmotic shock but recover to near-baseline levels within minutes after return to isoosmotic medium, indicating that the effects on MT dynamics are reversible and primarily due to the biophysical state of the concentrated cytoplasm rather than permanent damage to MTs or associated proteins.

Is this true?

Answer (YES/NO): YES